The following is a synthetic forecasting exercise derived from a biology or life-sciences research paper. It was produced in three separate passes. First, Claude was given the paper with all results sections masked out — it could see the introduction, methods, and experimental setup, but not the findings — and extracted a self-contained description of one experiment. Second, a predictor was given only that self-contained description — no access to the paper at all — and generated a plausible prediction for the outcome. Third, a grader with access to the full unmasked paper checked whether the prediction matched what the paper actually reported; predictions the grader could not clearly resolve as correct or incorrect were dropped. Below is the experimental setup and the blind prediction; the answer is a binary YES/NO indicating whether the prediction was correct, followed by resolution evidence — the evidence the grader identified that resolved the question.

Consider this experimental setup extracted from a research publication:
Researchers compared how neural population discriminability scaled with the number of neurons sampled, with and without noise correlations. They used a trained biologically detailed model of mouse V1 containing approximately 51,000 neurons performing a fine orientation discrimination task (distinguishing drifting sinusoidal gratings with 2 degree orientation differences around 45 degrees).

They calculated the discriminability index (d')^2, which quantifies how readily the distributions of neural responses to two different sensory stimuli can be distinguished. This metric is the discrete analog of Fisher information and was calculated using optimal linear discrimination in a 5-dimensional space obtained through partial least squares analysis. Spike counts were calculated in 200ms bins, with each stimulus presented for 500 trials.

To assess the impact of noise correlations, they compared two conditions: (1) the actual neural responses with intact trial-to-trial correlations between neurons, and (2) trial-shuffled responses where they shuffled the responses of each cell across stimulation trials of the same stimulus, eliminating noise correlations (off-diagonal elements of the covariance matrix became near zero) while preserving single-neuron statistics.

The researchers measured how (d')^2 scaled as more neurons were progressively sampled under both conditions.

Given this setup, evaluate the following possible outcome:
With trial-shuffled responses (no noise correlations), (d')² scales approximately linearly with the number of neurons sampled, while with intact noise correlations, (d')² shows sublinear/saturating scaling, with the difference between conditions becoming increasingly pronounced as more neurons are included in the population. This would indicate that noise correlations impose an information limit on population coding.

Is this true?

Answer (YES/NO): NO